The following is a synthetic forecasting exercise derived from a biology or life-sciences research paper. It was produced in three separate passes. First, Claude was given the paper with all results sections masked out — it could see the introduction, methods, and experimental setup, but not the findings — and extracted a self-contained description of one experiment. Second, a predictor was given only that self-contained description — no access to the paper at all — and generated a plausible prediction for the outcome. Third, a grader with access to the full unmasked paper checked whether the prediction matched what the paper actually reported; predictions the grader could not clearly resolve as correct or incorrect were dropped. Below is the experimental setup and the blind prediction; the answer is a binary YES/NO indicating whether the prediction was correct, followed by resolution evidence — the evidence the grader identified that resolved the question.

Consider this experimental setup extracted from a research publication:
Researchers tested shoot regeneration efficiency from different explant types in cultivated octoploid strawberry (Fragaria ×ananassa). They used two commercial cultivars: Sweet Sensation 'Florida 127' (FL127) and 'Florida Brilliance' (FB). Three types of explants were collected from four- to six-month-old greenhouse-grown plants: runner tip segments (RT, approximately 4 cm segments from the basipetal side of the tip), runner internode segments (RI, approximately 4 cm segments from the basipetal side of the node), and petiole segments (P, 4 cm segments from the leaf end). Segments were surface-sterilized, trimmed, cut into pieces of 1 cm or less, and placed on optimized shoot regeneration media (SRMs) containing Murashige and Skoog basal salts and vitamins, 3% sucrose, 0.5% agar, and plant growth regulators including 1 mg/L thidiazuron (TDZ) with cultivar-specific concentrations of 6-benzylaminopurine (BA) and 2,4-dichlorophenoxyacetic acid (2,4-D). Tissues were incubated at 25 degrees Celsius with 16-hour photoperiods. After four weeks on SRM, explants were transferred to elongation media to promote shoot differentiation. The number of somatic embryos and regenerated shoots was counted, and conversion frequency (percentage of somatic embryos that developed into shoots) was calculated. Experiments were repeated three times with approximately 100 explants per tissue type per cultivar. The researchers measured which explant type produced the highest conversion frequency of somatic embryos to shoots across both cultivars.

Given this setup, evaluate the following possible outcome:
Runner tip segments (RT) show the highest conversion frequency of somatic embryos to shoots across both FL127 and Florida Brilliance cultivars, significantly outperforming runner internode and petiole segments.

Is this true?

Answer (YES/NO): NO